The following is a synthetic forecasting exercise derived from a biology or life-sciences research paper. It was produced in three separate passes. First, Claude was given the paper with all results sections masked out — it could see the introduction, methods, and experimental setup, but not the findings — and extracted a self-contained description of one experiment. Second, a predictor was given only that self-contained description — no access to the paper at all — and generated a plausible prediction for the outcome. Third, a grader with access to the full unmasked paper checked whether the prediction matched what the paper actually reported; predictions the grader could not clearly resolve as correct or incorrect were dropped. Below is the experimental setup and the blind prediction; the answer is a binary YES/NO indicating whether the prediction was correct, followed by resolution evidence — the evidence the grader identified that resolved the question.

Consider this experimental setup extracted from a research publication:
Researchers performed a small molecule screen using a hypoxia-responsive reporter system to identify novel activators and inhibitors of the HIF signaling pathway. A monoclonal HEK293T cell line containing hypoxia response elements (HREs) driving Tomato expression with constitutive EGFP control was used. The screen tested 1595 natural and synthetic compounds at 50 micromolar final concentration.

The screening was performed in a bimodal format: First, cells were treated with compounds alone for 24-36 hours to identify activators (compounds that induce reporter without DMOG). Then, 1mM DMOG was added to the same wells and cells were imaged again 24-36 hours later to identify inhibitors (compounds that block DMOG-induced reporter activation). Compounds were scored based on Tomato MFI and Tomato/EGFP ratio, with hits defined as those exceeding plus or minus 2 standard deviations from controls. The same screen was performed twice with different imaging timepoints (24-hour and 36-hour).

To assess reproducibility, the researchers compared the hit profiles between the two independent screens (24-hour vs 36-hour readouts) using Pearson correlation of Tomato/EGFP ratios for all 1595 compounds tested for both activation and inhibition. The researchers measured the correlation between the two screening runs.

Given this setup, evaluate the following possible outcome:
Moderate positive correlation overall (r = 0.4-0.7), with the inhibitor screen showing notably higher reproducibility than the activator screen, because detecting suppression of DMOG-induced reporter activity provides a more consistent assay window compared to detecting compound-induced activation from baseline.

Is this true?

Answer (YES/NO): NO